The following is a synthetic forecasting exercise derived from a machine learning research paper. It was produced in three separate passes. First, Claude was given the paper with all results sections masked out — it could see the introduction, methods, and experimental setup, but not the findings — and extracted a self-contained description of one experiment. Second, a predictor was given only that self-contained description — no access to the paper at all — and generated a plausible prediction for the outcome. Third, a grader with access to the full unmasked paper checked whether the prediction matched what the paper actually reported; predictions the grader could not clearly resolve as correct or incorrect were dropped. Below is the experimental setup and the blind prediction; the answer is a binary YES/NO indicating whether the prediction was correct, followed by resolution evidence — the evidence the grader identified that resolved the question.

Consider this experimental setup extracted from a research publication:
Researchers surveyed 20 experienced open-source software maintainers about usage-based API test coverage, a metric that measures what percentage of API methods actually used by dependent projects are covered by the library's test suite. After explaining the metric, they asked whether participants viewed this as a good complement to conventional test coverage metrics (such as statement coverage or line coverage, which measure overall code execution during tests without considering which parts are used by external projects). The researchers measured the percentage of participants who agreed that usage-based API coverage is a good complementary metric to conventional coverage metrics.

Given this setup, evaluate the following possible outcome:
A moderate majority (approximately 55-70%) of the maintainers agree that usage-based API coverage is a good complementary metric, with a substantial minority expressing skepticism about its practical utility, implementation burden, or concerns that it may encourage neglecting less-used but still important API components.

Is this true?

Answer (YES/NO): YES